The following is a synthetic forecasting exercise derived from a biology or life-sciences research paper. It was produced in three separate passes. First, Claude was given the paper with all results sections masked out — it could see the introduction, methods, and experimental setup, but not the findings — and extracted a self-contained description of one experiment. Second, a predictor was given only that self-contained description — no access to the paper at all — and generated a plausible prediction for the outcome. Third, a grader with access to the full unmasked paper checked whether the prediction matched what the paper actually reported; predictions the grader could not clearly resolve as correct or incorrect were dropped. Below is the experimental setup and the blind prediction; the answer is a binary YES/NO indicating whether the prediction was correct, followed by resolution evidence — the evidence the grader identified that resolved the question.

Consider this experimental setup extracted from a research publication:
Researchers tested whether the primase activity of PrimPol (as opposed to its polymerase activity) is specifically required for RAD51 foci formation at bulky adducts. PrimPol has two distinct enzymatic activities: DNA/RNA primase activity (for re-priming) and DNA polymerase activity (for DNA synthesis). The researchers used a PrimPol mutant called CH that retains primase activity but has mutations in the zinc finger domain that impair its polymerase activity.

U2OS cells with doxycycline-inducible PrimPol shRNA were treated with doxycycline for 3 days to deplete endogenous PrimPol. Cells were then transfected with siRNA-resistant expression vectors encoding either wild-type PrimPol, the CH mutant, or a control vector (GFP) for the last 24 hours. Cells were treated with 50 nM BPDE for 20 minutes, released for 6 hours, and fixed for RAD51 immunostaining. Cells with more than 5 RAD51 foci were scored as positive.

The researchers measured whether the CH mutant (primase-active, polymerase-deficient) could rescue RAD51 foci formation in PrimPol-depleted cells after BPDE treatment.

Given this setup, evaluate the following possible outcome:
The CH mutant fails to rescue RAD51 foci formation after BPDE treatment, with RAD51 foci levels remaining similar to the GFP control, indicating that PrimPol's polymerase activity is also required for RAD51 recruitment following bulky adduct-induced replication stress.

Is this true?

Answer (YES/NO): NO